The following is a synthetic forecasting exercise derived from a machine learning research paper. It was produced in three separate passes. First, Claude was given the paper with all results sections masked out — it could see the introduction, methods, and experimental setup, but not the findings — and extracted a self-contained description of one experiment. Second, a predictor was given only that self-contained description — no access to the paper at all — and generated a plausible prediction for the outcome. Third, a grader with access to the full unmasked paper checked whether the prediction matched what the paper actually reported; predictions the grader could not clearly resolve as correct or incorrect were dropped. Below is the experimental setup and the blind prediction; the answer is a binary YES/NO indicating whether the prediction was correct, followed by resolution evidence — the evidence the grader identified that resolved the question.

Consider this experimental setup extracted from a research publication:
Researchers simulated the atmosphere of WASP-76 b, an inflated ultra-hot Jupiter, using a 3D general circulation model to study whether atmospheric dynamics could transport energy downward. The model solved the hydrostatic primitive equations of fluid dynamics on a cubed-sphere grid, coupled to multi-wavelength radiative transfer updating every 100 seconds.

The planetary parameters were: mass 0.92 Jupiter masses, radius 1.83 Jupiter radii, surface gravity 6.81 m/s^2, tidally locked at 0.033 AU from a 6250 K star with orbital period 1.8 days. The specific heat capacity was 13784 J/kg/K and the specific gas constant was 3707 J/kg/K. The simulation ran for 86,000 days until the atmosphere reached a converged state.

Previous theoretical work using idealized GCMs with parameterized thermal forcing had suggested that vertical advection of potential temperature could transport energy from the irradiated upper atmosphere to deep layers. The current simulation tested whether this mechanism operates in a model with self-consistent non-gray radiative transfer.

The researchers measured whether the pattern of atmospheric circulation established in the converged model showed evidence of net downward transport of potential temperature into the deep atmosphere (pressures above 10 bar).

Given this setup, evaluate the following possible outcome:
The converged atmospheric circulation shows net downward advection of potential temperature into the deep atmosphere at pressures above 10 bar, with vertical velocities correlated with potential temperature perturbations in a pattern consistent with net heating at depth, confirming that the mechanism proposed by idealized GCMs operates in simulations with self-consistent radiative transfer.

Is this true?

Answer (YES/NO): NO